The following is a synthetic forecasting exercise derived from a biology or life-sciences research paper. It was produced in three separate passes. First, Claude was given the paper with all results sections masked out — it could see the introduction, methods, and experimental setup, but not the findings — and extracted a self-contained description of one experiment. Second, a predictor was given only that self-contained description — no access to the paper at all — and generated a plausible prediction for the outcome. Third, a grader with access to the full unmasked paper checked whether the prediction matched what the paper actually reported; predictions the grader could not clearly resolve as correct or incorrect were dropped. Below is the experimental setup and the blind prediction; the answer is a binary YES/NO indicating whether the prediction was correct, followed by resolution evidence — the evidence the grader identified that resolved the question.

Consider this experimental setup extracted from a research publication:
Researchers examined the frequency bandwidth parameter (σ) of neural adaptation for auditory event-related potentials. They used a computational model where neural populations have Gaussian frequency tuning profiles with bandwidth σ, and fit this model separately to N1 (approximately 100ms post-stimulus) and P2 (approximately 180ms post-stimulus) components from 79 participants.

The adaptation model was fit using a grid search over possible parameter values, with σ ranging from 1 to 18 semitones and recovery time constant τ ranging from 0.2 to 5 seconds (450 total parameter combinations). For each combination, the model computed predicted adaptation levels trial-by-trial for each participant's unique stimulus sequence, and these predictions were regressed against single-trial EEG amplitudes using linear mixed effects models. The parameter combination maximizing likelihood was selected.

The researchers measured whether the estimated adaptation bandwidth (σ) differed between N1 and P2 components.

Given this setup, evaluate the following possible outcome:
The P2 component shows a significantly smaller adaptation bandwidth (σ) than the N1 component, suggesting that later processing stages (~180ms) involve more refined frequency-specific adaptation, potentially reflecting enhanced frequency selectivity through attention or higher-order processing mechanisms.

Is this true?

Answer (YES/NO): NO